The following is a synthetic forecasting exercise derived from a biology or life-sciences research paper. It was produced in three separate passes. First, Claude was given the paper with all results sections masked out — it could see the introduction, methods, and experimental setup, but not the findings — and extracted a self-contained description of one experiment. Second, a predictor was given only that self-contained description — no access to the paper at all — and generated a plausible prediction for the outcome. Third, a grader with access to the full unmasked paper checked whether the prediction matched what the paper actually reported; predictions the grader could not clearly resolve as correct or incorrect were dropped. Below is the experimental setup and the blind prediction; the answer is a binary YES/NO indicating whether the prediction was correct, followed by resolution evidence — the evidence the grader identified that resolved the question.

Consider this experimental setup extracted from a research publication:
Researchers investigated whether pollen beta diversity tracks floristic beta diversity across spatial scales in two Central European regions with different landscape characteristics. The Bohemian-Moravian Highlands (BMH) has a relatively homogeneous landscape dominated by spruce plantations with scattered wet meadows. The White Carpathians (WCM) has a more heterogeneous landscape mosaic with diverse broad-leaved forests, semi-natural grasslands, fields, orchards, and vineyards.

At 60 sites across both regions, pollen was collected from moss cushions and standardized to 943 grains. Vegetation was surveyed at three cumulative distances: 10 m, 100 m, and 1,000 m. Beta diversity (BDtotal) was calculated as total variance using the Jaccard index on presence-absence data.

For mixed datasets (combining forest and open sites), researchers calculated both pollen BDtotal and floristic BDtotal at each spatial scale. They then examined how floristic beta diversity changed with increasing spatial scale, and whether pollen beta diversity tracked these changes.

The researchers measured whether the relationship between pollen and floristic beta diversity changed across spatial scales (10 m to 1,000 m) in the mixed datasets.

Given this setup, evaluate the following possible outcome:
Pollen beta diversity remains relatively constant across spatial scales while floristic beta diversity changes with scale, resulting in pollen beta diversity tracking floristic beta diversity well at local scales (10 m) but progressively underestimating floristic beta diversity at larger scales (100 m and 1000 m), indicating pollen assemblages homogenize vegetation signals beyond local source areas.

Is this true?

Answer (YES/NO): NO